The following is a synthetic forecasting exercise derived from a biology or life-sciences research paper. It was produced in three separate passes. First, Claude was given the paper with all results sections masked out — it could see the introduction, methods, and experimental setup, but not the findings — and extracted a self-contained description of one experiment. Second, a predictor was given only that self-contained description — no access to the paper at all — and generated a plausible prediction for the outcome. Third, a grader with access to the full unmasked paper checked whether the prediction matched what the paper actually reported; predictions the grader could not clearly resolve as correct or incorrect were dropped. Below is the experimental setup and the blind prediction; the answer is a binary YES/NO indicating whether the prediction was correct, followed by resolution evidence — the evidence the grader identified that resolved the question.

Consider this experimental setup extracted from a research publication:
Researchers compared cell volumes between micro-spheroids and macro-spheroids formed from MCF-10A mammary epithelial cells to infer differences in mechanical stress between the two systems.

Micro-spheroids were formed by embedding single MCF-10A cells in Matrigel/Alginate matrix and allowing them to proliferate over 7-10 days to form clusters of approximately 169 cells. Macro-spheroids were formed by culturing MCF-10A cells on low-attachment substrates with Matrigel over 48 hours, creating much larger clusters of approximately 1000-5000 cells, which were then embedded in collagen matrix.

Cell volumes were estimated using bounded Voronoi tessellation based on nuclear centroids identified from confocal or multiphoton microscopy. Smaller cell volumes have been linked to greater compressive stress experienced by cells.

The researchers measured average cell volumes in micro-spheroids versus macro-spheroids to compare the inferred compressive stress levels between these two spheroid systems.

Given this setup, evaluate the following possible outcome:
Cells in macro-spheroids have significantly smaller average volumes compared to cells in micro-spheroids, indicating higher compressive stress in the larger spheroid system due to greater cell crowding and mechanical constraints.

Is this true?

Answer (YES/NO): YES